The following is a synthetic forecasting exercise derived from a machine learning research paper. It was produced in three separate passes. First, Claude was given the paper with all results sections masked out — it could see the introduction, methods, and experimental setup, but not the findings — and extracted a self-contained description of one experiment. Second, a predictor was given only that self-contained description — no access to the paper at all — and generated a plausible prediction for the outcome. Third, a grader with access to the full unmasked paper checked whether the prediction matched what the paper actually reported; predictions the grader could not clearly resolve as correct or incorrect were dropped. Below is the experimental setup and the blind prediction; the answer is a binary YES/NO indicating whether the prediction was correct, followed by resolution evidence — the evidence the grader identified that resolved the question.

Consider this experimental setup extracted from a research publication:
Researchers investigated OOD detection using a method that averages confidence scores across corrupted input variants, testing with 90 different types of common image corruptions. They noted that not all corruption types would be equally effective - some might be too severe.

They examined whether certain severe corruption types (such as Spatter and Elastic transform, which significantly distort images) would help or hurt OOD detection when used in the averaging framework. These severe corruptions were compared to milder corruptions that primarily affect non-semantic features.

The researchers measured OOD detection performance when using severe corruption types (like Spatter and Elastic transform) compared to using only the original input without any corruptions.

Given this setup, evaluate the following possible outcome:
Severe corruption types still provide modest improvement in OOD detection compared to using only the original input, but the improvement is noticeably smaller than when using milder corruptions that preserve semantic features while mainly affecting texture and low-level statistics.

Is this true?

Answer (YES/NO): NO